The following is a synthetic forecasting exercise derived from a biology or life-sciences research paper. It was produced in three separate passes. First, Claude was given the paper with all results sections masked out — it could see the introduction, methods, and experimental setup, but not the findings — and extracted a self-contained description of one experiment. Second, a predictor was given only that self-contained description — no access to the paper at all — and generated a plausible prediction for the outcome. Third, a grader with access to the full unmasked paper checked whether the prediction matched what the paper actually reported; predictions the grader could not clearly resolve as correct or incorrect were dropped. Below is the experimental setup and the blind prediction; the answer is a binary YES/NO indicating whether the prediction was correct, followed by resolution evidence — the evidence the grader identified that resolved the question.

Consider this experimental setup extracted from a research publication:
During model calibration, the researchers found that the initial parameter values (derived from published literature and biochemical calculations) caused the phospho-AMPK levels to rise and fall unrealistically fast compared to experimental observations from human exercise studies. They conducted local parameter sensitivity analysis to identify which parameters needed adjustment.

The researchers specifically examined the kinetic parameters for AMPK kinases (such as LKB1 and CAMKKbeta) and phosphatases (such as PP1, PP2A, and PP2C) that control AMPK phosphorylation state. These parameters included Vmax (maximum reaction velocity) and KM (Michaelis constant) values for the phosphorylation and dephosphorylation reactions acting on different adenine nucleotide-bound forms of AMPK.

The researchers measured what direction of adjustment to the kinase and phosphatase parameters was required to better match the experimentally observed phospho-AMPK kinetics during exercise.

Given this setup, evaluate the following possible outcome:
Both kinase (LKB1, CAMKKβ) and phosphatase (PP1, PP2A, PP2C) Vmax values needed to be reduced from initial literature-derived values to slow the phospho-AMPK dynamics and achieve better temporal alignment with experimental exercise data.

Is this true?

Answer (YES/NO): YES